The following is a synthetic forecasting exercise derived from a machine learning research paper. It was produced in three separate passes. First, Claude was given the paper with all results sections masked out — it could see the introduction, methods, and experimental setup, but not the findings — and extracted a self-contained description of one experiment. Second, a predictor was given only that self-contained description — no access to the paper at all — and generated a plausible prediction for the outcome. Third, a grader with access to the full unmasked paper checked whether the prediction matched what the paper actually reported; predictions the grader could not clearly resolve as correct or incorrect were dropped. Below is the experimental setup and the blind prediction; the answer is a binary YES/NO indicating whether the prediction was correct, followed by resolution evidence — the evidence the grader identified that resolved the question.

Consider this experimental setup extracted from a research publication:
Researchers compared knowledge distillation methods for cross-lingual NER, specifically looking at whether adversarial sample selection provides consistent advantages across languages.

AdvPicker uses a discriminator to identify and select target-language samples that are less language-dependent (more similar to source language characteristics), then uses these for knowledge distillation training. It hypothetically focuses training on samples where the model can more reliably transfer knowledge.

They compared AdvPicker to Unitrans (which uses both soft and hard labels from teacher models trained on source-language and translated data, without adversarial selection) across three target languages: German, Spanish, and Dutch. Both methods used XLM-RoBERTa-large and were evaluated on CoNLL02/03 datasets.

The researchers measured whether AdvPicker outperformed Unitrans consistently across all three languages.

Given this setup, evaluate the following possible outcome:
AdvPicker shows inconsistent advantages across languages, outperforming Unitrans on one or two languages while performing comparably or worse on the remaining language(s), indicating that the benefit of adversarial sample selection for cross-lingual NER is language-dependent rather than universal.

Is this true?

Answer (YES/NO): YES